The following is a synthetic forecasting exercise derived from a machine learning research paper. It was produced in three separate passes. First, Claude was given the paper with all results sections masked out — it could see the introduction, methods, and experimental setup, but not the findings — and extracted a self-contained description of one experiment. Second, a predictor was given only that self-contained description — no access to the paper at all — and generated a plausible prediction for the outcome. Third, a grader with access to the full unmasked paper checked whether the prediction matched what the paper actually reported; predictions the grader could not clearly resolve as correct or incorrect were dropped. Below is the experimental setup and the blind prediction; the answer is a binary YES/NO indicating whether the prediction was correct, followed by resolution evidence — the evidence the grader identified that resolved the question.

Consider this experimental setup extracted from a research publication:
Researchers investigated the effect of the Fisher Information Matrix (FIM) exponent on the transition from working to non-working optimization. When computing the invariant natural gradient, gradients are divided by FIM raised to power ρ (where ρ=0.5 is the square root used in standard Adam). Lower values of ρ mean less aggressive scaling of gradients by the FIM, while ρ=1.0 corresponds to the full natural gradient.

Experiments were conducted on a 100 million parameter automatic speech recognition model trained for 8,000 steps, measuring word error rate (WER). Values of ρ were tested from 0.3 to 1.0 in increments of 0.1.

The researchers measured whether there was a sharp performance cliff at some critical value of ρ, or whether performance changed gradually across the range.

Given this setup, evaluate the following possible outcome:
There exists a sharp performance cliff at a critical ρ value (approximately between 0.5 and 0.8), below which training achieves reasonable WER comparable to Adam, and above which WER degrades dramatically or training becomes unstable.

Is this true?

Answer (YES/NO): NO